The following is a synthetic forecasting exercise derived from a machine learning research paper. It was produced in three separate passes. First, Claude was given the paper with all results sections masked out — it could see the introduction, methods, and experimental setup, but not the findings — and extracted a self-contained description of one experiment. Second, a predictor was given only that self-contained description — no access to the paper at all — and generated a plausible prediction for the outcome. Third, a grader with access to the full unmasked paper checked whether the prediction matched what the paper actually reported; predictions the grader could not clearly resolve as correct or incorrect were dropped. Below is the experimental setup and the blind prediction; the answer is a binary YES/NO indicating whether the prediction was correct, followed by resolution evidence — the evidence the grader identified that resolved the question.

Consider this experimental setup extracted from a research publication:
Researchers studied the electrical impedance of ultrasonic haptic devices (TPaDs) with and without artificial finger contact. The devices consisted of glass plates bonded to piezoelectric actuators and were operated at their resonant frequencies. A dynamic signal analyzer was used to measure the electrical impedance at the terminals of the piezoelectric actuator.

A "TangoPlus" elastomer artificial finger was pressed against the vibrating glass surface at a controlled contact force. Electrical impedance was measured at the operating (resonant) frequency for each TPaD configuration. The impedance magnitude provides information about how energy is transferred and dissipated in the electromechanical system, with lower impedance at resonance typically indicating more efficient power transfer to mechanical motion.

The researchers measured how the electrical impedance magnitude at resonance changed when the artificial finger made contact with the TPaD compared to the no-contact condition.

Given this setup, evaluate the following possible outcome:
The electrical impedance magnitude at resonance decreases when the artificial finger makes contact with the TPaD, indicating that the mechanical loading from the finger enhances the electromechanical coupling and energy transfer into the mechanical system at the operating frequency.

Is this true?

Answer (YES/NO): NO